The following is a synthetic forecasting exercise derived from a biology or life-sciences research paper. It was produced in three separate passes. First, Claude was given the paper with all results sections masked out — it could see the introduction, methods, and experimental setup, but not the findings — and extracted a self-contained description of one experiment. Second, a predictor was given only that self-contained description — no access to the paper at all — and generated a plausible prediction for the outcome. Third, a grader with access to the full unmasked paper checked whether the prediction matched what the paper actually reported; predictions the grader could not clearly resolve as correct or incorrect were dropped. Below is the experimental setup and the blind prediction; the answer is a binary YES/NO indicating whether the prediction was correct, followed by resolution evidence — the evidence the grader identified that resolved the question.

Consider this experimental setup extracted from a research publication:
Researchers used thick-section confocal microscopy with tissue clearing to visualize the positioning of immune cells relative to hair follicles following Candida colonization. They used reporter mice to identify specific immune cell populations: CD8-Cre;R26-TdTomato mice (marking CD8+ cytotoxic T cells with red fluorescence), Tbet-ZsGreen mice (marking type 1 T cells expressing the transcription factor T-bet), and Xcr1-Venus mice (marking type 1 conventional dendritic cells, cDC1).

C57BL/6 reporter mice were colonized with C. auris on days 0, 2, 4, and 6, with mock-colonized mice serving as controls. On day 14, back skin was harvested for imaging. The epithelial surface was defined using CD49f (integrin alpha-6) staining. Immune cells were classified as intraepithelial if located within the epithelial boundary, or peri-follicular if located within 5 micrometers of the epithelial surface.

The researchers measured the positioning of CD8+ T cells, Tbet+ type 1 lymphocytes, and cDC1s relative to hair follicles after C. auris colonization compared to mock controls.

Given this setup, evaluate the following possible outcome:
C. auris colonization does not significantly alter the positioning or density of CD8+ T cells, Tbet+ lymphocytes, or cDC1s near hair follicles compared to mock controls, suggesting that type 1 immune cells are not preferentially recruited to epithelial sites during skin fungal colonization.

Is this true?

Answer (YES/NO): NO